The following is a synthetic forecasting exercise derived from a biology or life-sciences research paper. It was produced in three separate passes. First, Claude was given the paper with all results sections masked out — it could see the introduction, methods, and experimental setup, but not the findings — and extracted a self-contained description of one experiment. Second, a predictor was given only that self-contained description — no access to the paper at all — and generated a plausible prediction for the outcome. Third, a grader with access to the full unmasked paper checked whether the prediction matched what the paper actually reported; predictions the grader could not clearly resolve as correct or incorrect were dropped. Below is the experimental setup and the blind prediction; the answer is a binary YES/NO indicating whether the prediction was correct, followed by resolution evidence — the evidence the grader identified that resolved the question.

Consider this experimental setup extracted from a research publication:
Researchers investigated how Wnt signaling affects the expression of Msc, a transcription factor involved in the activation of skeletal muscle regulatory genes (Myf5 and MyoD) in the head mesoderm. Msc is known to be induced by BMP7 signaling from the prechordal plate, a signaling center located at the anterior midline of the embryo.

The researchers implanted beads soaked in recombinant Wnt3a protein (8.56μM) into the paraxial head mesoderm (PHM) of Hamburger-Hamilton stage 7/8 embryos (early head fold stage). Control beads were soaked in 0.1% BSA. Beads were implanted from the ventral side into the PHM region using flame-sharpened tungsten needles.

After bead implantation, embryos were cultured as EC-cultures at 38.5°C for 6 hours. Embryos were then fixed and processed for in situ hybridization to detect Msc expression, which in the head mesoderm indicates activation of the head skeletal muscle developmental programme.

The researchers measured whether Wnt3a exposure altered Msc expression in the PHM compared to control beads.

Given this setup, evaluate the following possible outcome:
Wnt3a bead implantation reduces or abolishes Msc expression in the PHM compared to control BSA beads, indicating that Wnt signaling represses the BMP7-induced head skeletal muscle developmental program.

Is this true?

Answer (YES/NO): YES